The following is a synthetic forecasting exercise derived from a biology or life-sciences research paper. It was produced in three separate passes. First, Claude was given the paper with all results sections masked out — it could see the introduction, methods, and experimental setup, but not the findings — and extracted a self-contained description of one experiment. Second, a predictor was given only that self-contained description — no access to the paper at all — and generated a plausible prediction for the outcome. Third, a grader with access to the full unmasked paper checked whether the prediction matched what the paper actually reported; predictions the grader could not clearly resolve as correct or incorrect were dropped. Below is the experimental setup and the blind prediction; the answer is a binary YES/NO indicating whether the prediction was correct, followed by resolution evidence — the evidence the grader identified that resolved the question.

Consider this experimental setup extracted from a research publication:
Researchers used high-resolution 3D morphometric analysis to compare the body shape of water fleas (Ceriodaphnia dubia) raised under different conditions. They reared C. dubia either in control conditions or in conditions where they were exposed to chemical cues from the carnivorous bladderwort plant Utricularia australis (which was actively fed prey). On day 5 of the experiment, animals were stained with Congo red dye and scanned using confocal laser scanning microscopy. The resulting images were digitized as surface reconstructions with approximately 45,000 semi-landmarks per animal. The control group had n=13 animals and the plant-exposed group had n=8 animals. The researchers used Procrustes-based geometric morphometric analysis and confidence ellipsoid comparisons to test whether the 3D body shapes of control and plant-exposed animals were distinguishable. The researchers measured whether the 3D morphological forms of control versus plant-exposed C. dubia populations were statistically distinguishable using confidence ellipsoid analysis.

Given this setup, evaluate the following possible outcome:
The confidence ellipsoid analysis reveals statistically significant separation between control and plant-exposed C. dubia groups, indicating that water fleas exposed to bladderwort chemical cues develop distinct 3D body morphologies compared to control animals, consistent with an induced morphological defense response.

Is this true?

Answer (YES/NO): YES